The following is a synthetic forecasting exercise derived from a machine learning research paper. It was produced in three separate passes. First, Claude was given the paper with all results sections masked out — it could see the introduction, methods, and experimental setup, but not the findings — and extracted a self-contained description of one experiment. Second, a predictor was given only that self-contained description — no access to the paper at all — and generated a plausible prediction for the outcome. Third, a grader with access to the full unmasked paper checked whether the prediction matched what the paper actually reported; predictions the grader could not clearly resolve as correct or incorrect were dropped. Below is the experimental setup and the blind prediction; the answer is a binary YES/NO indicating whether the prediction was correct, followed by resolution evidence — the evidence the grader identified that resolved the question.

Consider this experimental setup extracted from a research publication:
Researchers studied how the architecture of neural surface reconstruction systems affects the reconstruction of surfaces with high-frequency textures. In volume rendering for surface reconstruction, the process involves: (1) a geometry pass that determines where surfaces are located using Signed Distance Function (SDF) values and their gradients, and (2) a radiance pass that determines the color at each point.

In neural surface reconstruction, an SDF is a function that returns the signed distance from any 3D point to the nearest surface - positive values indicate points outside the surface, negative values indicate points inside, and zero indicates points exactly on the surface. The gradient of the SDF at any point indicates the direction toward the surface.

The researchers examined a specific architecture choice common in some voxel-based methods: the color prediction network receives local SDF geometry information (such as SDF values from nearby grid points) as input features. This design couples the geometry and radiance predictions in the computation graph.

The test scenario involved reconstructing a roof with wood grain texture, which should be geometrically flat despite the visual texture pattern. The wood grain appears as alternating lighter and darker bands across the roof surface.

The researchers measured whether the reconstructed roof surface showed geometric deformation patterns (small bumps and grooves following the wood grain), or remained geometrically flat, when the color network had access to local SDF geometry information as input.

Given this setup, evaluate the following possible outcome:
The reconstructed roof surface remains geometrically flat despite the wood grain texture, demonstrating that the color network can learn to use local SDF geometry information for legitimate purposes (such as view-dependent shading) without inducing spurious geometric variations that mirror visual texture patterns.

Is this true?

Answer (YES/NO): NO